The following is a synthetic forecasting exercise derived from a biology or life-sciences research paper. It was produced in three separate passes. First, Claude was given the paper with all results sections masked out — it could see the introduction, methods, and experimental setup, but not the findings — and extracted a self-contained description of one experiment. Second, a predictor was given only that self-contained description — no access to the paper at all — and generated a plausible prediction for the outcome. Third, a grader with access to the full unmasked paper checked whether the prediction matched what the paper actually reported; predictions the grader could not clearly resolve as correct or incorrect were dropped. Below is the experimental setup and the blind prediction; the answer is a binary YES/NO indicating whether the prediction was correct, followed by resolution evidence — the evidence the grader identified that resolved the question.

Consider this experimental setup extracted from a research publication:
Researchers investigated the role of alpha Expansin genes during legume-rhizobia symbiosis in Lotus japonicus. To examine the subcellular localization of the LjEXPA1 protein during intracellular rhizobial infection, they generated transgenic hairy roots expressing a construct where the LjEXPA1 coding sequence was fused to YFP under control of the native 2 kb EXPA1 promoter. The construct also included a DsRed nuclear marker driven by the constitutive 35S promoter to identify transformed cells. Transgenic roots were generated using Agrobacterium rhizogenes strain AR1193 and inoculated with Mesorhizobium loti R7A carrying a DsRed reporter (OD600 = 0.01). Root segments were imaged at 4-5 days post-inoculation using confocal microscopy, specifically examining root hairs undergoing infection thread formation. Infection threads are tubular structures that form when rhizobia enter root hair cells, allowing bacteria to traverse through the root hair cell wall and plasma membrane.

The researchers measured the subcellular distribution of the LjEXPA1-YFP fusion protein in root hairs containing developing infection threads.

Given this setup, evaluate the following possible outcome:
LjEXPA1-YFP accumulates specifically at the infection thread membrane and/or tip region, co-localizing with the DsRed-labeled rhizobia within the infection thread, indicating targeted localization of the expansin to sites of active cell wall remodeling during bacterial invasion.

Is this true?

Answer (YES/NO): NO